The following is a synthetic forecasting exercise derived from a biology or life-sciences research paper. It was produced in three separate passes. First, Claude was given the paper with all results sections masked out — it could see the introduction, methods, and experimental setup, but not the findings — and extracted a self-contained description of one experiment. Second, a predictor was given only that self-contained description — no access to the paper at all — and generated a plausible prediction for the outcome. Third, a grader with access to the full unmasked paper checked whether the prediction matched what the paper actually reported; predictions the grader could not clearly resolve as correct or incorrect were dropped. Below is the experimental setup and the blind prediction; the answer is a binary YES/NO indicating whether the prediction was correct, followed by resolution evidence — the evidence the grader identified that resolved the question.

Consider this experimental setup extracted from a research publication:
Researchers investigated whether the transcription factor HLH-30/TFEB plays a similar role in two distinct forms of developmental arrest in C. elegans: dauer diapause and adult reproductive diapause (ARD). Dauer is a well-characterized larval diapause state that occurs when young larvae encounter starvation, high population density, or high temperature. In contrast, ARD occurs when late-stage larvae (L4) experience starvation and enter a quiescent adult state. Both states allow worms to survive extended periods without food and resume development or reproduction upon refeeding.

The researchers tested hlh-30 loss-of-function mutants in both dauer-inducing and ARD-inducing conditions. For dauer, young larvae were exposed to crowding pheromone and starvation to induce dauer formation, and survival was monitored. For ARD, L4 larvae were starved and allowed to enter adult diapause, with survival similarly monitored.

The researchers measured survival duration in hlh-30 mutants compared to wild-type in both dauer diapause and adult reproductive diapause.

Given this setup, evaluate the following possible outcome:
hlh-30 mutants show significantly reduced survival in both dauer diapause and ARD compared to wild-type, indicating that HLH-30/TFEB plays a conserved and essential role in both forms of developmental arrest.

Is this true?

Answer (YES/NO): NO